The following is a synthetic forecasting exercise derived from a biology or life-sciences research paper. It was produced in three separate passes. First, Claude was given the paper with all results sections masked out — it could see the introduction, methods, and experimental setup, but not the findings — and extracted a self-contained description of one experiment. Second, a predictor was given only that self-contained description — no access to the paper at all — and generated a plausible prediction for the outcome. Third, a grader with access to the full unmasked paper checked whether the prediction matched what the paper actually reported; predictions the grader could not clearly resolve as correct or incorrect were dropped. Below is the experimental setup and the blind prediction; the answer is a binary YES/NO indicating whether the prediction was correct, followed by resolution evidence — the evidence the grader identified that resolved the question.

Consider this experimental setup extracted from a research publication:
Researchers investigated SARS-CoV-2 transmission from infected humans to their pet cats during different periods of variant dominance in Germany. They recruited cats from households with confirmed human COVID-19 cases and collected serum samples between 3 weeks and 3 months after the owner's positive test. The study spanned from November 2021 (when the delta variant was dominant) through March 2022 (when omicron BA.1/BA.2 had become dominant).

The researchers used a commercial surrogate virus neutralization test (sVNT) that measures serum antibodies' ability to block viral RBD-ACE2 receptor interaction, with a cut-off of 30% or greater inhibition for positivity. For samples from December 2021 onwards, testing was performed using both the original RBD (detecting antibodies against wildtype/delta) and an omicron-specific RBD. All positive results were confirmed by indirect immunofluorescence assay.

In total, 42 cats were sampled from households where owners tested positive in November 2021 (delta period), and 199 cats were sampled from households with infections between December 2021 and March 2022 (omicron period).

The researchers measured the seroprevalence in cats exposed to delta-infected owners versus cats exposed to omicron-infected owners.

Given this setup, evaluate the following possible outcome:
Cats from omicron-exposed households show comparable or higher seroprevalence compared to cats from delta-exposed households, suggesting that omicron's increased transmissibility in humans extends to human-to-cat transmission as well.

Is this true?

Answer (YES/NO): NO